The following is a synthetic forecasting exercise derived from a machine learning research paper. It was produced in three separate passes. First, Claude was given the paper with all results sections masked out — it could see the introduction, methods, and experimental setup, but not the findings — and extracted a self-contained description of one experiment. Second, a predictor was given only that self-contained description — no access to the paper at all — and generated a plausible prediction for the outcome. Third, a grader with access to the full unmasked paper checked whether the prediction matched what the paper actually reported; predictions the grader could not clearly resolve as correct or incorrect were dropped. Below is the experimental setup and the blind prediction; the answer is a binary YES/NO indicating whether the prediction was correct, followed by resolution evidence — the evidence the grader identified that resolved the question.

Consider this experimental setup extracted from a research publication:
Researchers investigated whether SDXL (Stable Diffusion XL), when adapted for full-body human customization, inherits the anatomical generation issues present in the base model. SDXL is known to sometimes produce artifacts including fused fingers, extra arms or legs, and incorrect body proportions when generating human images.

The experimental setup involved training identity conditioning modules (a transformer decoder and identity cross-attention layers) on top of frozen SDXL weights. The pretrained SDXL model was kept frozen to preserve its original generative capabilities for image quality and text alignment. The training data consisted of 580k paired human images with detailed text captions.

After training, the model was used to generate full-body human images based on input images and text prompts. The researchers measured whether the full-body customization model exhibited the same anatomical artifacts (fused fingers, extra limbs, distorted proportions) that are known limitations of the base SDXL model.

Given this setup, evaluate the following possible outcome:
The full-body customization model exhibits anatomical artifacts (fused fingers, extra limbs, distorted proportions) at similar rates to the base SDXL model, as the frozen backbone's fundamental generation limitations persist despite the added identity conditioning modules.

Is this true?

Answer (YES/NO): YES